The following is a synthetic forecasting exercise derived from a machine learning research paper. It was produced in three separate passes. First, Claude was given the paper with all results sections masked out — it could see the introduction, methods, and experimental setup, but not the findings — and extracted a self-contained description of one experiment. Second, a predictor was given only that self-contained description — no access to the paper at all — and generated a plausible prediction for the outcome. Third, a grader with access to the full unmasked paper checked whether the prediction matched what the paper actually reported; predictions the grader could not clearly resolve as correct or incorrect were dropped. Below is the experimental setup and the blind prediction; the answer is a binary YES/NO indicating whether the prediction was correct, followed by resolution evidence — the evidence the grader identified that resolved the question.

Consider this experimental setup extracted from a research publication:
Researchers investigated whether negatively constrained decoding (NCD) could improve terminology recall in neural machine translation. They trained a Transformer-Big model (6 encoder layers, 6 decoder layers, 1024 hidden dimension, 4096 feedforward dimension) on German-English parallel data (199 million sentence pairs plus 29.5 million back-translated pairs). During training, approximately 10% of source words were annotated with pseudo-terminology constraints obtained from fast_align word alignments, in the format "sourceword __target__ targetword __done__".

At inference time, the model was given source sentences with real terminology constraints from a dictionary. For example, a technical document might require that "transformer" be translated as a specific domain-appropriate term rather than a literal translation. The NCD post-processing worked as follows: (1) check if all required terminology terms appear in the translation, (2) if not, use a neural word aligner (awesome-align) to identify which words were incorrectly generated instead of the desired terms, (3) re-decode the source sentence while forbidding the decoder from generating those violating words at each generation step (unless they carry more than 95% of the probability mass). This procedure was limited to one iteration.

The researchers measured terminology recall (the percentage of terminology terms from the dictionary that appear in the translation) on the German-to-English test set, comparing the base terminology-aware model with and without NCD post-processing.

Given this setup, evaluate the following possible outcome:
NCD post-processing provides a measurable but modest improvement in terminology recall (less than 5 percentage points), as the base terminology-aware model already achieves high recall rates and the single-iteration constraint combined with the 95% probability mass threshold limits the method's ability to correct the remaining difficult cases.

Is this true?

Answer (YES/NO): NO